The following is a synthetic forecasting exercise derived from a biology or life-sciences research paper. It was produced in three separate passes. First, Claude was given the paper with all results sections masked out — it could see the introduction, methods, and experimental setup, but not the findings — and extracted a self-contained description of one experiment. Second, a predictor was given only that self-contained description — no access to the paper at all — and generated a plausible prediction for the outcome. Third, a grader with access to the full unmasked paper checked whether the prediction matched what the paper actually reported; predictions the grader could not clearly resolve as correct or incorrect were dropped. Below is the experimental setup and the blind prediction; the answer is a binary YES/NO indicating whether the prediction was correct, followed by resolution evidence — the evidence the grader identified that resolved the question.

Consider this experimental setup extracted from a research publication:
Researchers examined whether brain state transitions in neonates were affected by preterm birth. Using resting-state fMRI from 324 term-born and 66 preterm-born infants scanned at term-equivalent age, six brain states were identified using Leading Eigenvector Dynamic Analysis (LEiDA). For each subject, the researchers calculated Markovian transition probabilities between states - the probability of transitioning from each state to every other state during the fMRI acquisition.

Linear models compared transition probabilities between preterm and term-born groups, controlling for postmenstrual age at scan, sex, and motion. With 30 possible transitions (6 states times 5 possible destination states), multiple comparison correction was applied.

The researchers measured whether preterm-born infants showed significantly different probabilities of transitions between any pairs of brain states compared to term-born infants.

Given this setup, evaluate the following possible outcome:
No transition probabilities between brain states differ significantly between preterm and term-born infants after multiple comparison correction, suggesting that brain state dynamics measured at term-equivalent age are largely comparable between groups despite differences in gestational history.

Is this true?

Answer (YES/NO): NO